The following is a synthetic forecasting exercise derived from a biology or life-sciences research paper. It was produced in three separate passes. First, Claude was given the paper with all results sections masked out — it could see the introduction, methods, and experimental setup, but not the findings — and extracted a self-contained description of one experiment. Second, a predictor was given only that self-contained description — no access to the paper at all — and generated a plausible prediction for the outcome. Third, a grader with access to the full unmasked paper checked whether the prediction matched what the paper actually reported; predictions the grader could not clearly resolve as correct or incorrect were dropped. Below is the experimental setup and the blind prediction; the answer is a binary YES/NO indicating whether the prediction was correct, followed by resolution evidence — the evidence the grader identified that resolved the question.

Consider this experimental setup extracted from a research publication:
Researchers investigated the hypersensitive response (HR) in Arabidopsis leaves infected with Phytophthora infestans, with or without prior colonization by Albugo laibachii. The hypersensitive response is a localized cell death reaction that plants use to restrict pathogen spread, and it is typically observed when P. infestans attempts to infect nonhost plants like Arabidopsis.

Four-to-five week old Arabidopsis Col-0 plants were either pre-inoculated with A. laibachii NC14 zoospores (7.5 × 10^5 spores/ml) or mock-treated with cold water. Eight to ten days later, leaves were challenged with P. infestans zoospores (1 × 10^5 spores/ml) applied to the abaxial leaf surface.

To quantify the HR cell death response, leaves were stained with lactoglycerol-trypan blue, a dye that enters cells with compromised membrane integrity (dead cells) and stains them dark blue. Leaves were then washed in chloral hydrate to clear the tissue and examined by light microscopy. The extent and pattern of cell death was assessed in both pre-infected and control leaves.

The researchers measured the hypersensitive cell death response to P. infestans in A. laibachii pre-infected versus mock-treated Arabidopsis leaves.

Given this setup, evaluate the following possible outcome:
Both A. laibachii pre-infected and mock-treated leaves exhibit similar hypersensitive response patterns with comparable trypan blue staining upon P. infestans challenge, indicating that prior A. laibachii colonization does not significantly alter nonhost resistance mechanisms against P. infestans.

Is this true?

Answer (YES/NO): NO